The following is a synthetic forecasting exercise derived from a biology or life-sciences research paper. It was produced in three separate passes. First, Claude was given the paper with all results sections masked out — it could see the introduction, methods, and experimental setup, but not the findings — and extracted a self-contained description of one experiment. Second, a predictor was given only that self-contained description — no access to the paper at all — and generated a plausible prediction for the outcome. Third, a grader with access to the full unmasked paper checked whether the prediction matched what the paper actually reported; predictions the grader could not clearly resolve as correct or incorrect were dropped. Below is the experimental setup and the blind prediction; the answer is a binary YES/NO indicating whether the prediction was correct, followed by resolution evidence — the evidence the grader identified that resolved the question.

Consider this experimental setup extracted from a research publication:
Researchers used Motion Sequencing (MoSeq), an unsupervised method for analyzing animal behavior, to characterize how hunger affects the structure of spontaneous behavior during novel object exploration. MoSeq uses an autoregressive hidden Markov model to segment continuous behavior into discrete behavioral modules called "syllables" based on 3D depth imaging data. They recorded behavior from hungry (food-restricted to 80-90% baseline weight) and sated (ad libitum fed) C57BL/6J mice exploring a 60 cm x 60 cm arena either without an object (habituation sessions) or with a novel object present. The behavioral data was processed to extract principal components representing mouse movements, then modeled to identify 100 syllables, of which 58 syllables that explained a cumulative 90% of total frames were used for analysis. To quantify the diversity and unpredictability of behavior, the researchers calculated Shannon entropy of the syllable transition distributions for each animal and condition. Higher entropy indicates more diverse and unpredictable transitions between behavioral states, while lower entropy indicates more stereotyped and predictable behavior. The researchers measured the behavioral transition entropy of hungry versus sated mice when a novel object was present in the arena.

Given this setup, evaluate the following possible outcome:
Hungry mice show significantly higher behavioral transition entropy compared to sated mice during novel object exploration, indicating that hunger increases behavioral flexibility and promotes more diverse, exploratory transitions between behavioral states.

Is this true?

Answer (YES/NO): NO